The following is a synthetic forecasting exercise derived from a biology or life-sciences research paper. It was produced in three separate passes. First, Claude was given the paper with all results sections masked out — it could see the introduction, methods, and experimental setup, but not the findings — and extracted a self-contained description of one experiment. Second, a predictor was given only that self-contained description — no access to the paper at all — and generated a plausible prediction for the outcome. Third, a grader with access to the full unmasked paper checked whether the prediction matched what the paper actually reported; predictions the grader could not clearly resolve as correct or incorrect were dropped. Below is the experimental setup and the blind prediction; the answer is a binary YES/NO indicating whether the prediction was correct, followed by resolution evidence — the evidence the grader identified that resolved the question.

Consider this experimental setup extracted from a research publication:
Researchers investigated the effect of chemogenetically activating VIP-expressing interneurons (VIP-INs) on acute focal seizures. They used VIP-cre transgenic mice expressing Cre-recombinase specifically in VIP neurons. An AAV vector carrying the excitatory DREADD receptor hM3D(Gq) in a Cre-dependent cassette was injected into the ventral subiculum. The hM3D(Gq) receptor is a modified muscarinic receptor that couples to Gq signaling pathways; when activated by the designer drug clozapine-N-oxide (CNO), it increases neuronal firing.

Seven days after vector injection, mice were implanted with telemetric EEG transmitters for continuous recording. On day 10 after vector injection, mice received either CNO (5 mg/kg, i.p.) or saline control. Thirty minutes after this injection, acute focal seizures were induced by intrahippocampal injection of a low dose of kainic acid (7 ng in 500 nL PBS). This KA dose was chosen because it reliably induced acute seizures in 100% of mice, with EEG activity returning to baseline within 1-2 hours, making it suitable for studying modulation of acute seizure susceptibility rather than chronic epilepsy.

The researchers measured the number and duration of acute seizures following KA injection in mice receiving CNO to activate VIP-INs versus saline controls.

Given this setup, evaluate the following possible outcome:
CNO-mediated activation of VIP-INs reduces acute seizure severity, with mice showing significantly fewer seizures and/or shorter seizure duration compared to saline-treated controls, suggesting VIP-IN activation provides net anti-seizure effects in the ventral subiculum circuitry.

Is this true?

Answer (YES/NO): NO